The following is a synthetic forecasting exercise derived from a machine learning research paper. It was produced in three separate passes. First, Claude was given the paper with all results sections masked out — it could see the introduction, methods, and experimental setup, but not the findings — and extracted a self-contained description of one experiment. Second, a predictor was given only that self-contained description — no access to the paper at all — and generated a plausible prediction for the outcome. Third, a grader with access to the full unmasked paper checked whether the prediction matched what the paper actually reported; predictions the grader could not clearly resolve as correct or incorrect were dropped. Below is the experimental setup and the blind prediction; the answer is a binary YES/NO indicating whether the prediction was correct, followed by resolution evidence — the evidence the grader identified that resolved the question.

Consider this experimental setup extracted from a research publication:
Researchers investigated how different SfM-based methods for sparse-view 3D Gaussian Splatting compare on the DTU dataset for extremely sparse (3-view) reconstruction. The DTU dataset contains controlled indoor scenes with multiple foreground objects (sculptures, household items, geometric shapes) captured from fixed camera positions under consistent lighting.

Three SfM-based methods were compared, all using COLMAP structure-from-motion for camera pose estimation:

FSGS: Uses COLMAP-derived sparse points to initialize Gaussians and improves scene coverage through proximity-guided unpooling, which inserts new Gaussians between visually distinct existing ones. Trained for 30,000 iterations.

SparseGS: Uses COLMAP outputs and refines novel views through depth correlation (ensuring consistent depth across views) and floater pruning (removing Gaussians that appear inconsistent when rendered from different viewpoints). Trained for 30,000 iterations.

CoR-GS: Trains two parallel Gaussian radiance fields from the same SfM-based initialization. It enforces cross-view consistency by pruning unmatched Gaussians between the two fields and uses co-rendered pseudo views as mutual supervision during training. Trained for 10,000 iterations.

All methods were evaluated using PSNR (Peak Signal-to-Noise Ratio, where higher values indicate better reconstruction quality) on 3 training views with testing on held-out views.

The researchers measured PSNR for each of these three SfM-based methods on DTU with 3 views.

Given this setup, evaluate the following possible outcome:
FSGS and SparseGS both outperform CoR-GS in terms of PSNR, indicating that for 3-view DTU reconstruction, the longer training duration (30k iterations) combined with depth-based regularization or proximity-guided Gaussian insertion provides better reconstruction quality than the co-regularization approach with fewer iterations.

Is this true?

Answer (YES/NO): NO